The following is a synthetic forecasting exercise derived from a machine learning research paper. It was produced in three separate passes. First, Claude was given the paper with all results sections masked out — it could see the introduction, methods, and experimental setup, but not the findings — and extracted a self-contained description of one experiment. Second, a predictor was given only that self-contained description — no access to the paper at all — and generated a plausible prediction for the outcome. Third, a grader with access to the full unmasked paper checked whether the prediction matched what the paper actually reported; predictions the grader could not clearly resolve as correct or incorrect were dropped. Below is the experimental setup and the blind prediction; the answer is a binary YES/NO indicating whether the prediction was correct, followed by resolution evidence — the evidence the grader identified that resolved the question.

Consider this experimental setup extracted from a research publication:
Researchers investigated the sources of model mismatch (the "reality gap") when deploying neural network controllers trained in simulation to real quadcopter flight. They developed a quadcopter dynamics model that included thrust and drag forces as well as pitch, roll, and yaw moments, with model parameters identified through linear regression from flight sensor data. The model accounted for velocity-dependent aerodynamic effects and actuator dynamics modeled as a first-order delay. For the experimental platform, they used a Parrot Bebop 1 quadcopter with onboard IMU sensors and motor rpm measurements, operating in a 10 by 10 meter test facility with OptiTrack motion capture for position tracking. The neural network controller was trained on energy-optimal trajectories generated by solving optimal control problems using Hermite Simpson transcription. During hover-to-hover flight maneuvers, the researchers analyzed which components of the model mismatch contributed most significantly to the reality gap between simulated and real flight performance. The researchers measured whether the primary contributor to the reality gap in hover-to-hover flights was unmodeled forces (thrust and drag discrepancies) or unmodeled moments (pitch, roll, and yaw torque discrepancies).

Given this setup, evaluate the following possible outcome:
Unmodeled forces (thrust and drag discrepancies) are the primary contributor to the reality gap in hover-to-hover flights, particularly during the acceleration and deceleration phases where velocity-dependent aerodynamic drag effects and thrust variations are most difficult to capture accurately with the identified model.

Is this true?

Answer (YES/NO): NO